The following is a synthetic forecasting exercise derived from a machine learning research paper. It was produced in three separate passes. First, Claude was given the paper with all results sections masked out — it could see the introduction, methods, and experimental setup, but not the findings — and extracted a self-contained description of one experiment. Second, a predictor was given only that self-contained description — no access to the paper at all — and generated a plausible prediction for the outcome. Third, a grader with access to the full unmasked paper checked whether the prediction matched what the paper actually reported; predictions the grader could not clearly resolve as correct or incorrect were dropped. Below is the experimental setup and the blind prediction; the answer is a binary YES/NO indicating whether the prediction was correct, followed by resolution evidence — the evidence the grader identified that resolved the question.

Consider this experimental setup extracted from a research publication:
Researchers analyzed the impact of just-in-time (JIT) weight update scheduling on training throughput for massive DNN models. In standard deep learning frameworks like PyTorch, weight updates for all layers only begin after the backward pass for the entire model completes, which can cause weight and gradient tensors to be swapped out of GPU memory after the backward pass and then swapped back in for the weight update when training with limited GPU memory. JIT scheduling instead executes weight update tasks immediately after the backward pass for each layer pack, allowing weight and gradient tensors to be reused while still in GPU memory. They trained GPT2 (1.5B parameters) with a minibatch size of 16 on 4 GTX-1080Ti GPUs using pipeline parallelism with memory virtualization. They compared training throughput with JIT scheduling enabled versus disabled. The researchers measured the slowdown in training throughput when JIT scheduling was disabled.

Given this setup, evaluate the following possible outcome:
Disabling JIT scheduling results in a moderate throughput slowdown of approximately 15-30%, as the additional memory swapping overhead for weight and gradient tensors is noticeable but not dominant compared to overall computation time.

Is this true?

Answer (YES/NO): YES